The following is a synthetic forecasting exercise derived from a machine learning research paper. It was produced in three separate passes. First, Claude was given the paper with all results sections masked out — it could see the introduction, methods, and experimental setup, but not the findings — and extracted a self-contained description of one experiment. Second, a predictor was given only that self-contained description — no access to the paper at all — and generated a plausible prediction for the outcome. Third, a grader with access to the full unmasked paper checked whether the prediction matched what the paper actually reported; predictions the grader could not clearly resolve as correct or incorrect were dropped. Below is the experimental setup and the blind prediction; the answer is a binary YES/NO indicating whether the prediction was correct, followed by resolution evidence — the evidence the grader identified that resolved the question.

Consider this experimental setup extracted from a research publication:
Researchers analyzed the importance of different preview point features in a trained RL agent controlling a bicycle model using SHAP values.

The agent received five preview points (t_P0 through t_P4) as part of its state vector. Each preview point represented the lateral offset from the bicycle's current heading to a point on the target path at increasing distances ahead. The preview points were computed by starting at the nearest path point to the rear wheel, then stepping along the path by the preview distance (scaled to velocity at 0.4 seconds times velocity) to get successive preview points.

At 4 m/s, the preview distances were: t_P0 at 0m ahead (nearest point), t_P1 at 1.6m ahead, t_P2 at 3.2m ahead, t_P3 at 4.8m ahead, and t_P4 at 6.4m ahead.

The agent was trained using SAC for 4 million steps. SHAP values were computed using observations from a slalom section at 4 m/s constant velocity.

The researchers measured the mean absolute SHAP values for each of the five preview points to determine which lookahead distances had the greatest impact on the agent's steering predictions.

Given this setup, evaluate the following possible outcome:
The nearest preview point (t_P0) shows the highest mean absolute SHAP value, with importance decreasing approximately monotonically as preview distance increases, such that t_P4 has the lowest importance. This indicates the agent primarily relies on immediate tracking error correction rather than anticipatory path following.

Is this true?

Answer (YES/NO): NO